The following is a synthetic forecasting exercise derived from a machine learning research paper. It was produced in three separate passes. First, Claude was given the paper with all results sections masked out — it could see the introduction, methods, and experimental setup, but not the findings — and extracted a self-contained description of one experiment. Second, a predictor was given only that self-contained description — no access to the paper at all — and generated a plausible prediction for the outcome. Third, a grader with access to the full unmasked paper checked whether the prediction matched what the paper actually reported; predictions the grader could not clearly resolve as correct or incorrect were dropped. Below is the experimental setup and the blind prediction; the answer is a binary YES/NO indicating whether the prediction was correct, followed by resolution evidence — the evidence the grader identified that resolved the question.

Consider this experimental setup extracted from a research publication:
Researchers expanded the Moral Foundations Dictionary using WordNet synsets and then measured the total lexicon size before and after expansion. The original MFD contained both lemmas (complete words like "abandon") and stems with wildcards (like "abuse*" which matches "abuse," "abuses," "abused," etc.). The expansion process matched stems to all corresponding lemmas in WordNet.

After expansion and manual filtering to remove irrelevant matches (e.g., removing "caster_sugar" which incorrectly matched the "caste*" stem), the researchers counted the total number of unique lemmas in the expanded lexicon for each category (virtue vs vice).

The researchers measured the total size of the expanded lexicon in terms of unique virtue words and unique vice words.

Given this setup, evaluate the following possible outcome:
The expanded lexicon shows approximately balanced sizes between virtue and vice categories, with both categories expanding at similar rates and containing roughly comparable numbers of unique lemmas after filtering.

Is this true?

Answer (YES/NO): YES